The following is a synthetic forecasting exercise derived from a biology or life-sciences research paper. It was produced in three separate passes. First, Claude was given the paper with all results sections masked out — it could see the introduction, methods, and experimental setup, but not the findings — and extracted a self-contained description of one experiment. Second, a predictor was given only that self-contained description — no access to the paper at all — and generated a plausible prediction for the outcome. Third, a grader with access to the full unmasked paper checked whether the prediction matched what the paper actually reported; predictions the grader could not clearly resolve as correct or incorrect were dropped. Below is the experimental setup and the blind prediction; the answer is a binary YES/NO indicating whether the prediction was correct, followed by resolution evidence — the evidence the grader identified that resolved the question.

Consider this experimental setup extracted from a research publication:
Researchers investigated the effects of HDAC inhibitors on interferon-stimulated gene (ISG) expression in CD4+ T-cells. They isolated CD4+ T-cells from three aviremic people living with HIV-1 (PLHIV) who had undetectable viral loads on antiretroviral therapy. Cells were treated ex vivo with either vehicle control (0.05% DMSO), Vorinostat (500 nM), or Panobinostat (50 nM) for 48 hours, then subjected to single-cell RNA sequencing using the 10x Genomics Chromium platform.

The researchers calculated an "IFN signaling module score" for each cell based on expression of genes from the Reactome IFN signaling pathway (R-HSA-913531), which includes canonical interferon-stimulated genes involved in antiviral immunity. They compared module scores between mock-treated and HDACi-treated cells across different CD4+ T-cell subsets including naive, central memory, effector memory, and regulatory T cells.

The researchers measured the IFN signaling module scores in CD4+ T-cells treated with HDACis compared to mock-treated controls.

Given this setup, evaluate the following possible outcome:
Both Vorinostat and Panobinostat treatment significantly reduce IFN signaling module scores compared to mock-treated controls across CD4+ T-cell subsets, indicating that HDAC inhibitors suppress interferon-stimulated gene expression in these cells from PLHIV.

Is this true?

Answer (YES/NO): NO